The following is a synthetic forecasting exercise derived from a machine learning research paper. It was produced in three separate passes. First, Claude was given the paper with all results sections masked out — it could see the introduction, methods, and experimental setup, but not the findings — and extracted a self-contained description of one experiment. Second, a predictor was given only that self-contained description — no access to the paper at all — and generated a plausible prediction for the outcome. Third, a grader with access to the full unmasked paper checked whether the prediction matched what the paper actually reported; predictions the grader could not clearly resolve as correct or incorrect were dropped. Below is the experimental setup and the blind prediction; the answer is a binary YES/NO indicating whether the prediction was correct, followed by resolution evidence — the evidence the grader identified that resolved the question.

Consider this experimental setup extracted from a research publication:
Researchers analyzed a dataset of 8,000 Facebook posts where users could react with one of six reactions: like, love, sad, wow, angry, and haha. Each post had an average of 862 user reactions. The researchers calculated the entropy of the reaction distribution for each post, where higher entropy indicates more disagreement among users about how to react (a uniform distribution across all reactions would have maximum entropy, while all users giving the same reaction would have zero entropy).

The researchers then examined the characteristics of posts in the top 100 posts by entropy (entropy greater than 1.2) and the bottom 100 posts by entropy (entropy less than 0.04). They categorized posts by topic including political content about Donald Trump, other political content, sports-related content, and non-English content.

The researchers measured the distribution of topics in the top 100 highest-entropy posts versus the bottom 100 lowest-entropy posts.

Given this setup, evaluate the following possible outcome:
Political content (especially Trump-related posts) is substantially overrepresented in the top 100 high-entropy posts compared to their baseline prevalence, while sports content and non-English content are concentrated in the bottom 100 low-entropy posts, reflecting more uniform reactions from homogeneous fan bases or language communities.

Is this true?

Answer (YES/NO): YES